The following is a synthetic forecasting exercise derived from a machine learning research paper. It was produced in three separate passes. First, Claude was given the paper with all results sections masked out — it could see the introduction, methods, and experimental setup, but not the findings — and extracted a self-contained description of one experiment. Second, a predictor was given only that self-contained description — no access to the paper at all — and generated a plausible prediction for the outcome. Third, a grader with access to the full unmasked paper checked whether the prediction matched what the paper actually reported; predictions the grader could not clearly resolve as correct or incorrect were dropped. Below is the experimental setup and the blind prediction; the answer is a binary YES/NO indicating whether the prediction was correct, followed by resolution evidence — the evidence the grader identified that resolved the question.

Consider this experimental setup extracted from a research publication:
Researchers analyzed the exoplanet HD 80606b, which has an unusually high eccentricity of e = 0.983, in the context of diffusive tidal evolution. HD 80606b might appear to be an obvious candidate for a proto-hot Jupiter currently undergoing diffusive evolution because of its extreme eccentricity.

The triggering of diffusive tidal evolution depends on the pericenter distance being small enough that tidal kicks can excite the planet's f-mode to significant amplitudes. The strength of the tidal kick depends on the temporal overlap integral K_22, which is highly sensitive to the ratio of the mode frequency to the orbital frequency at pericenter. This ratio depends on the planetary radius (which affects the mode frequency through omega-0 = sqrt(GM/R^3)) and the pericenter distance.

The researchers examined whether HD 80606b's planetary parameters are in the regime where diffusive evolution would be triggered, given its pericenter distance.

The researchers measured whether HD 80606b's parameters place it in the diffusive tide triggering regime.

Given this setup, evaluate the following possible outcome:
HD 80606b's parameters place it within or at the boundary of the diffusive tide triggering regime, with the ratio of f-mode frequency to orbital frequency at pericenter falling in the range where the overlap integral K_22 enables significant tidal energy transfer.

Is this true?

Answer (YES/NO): NO